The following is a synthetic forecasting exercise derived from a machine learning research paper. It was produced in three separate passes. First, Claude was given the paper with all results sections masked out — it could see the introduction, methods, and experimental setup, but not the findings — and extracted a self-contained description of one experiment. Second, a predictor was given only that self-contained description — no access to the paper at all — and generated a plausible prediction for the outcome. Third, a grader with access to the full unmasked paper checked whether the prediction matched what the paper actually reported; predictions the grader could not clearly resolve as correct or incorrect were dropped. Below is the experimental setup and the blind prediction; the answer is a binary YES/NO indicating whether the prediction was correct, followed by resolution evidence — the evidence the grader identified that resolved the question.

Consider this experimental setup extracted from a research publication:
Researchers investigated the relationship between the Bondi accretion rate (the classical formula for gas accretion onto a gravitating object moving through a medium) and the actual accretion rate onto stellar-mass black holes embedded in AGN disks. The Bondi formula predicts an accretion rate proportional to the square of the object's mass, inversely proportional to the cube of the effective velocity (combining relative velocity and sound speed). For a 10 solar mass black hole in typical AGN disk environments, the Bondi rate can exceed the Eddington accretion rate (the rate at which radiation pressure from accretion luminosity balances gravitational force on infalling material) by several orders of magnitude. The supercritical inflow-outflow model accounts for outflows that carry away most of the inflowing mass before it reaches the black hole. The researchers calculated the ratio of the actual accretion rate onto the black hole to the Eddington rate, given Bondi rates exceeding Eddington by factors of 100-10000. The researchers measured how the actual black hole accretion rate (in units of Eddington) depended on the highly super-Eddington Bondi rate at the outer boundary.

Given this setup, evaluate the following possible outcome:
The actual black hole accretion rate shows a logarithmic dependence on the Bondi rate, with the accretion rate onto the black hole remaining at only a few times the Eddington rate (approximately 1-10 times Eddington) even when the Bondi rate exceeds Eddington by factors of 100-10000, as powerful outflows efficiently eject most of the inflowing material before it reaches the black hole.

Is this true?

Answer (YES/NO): NO